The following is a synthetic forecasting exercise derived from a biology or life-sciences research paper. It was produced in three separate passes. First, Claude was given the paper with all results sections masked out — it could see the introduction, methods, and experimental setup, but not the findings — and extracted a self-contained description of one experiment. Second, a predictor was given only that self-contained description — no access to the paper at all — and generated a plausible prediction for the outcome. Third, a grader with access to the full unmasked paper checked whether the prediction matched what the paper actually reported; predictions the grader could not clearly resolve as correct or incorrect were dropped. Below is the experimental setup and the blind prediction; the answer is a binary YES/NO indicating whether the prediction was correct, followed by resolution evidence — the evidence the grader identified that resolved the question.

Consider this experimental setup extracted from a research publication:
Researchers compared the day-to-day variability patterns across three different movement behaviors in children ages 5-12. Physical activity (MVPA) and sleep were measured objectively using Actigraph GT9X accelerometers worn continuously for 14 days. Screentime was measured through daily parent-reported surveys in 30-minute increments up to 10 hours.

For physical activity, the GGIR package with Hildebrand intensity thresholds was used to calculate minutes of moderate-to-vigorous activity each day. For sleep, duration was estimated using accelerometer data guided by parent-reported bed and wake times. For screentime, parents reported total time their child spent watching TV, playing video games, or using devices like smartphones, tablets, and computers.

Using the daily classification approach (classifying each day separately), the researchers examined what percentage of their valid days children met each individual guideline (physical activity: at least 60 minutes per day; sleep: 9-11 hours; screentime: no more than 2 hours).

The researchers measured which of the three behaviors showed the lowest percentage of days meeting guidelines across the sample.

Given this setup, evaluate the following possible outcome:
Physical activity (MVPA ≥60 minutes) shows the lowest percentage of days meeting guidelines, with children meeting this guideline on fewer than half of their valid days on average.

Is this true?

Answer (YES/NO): NO